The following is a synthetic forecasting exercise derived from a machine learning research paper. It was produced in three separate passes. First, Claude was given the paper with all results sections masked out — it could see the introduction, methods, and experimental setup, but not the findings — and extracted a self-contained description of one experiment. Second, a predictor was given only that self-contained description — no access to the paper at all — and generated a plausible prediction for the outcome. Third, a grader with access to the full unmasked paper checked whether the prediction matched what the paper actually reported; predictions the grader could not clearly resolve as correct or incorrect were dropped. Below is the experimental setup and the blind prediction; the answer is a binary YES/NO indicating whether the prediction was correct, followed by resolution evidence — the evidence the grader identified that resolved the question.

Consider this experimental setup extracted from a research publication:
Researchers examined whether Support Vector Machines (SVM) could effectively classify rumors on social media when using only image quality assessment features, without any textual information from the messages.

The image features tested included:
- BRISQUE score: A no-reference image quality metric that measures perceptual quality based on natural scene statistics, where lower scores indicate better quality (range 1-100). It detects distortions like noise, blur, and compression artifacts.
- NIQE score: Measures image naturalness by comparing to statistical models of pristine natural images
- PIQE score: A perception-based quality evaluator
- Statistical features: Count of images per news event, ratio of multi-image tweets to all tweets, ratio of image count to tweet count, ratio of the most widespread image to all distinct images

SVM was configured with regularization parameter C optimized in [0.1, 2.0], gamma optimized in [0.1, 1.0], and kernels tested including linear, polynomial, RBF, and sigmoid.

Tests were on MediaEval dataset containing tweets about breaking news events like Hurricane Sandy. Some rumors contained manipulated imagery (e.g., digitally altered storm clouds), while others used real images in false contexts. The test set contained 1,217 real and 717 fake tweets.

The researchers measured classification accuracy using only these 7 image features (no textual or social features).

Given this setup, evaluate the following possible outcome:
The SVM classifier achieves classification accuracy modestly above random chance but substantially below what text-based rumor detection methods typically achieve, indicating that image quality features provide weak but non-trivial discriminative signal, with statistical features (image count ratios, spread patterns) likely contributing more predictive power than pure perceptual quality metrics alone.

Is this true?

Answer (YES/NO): NO